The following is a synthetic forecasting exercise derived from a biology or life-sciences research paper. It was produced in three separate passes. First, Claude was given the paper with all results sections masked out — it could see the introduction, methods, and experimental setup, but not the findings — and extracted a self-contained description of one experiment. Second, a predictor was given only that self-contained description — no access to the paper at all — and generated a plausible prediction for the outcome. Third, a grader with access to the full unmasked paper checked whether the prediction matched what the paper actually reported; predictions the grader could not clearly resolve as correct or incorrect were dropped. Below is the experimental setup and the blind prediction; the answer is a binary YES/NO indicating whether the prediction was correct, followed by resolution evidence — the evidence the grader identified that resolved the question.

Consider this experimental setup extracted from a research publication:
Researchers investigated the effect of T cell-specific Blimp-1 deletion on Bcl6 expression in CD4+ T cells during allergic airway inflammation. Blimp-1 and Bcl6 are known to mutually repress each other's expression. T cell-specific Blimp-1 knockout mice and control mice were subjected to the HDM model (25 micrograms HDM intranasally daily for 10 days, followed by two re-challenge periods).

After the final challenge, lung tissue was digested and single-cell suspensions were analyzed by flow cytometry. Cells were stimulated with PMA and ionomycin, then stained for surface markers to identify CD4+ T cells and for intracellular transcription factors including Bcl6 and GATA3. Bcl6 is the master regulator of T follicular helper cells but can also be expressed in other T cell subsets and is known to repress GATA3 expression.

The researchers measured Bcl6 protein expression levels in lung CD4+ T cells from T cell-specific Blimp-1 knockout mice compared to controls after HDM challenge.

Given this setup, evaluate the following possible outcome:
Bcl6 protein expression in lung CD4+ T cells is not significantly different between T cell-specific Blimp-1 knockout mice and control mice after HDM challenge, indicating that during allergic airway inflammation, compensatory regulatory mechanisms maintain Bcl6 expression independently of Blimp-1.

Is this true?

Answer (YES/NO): NO